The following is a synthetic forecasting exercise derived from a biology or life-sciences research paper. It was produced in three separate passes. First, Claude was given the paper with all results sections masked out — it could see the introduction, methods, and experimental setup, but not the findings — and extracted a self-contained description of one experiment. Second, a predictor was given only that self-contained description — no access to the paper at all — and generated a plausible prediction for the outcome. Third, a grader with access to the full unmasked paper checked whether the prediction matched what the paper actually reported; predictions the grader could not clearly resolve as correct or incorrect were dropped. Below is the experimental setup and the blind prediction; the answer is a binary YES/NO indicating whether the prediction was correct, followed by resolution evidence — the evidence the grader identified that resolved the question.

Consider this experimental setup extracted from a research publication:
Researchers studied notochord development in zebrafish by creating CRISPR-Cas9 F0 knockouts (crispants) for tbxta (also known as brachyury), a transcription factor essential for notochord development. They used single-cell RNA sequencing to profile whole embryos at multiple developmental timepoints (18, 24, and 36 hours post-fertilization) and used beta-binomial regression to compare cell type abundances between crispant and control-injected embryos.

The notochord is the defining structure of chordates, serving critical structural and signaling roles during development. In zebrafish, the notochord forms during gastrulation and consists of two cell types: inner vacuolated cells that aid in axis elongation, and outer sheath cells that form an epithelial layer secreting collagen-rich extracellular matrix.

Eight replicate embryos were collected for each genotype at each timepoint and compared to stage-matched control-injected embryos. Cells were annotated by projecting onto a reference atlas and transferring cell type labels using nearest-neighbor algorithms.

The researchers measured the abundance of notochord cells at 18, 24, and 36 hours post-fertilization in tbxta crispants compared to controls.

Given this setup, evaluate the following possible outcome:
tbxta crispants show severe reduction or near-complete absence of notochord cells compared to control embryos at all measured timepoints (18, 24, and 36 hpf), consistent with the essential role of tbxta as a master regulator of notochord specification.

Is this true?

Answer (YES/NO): NO